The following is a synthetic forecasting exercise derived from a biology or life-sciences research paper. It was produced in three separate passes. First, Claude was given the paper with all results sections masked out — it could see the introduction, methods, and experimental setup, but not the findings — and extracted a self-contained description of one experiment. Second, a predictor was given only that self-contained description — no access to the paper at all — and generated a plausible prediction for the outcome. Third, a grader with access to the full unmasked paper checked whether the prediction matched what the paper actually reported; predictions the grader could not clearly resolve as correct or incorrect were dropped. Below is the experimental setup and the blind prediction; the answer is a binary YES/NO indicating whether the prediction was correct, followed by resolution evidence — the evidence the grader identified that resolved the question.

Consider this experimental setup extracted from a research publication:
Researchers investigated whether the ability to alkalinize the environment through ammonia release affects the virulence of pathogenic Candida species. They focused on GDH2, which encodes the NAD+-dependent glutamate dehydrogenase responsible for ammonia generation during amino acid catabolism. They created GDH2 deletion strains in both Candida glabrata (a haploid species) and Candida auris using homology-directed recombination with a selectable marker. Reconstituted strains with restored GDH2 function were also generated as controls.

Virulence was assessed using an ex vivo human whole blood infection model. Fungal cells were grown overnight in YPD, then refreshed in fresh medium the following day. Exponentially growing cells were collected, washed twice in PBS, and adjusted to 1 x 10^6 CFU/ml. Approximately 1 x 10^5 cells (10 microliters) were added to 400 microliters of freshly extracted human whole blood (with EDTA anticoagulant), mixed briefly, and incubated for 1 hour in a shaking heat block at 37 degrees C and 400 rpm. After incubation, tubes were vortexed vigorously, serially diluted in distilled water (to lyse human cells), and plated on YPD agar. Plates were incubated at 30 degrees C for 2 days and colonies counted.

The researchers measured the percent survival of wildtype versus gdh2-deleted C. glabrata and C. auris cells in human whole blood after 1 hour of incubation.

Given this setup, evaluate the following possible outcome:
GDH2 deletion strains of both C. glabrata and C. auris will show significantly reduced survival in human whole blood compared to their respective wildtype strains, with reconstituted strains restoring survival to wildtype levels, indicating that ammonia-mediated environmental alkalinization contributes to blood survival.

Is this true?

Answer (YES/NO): NO